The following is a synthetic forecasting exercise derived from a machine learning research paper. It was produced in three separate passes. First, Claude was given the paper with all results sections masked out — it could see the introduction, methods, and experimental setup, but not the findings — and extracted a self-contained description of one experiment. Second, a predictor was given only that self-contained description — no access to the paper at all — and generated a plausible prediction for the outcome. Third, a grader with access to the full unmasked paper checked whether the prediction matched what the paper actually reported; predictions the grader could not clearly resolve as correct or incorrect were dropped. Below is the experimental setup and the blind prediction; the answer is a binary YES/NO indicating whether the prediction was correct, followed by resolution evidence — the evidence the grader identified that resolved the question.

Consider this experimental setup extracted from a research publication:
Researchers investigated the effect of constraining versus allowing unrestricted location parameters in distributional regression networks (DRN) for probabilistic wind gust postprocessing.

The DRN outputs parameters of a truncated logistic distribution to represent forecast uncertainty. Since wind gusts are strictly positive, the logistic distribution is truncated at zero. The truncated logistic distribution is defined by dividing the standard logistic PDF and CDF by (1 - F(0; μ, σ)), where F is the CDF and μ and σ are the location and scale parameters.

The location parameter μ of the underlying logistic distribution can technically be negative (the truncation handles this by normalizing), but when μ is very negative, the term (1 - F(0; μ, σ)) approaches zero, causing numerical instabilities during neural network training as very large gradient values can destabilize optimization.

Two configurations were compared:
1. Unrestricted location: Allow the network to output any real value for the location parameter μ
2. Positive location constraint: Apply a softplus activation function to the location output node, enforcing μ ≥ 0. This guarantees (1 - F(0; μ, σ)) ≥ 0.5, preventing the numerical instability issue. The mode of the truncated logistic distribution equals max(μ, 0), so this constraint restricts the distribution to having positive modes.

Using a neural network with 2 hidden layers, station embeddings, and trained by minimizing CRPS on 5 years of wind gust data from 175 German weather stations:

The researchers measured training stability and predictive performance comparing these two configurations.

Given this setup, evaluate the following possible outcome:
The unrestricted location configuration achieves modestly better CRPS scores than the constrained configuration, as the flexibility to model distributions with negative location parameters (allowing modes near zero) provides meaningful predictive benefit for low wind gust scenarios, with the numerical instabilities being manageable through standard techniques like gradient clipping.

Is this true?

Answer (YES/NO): NO